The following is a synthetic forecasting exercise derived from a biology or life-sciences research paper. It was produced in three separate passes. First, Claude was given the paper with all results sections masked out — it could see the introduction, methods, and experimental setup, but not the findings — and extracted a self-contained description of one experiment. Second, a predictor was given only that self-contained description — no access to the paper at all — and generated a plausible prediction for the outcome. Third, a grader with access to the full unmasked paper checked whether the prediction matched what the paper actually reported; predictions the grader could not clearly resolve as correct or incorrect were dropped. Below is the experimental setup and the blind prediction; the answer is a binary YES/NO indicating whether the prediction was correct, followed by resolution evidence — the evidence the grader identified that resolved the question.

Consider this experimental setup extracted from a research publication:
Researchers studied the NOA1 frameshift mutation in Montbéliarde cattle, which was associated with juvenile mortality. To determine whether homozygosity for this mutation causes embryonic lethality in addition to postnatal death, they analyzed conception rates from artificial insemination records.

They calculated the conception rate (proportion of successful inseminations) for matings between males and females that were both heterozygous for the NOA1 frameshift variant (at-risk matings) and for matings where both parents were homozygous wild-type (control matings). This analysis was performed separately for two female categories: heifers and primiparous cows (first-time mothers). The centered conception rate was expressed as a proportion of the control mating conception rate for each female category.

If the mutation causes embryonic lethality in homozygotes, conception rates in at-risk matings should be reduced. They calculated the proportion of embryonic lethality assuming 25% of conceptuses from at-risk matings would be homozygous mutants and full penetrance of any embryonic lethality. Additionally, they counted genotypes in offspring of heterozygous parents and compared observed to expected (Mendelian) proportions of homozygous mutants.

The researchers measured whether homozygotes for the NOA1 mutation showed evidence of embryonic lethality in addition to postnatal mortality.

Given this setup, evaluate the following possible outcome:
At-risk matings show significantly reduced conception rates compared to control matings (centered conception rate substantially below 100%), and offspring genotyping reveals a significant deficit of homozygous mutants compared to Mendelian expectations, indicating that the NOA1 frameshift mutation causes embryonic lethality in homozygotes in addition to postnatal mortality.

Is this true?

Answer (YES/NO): YES